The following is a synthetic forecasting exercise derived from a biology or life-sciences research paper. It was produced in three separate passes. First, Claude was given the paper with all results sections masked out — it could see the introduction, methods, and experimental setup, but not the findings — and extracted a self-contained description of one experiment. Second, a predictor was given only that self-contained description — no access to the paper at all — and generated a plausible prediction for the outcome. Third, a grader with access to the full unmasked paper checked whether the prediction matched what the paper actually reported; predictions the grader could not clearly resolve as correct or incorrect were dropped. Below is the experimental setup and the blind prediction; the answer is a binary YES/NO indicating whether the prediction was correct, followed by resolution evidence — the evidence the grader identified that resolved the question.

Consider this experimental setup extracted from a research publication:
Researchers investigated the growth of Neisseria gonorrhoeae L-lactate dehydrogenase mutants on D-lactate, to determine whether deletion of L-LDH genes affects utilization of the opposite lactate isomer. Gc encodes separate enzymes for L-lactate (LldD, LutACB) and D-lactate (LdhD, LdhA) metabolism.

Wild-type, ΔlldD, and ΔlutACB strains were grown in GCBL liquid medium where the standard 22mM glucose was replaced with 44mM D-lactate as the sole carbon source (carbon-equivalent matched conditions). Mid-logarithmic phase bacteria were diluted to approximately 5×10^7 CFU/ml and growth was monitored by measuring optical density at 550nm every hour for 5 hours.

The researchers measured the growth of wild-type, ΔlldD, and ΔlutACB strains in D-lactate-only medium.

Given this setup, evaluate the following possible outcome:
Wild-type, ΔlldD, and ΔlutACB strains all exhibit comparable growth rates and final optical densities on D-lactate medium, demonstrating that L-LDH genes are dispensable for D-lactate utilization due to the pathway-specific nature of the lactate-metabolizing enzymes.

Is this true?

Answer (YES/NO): NO